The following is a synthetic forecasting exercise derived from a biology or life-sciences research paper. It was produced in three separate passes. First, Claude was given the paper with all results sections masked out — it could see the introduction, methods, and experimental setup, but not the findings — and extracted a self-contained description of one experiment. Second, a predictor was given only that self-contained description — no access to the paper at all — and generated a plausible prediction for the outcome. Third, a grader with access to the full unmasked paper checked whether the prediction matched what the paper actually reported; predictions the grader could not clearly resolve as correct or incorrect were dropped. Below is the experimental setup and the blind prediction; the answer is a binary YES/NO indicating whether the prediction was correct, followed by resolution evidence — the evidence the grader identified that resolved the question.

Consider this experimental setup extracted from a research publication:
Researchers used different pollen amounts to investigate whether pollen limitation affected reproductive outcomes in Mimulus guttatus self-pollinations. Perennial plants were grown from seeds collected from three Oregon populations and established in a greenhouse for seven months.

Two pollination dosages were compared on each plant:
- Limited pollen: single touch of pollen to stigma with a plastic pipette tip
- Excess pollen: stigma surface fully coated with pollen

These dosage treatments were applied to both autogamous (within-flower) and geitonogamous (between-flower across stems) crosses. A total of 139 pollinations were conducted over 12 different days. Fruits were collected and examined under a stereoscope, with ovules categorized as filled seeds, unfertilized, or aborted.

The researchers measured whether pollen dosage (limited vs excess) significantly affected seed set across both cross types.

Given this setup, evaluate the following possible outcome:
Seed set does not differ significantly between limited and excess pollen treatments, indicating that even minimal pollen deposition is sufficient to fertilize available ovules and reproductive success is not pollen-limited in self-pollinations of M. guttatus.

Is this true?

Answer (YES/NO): YES